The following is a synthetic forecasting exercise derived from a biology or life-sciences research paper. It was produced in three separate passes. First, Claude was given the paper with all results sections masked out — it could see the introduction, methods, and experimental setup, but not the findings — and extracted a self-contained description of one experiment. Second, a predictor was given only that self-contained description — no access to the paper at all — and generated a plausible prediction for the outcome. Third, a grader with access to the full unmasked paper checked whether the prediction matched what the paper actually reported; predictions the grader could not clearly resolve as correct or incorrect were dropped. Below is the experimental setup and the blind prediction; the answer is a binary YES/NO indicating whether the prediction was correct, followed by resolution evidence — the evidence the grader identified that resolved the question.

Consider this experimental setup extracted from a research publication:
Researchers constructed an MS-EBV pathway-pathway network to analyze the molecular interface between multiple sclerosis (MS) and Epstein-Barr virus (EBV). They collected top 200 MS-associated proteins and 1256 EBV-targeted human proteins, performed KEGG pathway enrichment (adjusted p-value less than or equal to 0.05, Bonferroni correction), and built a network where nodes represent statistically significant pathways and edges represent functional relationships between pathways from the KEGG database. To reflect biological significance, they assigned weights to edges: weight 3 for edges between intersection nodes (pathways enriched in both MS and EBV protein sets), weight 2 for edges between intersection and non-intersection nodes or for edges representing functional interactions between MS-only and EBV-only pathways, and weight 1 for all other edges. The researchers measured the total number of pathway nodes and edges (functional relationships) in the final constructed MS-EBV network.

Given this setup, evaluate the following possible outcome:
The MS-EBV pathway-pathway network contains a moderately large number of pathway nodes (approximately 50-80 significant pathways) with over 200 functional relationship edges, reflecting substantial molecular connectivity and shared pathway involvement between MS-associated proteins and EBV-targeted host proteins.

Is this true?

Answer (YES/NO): NO